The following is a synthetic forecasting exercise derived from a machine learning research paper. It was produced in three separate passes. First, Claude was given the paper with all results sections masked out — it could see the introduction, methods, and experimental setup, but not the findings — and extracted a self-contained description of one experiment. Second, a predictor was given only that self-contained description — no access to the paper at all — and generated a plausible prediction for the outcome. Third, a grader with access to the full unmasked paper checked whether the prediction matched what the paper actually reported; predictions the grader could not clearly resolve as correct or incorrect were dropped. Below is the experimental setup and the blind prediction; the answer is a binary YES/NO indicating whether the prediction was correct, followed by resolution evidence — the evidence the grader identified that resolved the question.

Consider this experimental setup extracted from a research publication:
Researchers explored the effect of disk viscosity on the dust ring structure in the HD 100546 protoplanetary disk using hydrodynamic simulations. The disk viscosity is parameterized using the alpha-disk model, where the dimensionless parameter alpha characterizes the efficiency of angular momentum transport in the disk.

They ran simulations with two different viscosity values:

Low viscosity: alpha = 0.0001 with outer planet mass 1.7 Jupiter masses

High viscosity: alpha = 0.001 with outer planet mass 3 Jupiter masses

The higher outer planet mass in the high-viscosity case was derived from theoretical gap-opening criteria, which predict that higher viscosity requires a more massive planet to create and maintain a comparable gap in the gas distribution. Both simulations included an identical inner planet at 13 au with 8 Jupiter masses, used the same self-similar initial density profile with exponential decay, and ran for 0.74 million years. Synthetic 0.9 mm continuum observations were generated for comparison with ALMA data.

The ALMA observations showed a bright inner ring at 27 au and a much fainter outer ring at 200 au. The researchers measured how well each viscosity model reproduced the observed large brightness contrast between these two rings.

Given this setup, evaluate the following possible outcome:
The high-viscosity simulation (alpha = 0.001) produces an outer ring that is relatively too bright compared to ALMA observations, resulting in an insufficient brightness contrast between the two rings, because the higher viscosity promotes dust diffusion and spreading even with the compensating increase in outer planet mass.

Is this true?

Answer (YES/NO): NO